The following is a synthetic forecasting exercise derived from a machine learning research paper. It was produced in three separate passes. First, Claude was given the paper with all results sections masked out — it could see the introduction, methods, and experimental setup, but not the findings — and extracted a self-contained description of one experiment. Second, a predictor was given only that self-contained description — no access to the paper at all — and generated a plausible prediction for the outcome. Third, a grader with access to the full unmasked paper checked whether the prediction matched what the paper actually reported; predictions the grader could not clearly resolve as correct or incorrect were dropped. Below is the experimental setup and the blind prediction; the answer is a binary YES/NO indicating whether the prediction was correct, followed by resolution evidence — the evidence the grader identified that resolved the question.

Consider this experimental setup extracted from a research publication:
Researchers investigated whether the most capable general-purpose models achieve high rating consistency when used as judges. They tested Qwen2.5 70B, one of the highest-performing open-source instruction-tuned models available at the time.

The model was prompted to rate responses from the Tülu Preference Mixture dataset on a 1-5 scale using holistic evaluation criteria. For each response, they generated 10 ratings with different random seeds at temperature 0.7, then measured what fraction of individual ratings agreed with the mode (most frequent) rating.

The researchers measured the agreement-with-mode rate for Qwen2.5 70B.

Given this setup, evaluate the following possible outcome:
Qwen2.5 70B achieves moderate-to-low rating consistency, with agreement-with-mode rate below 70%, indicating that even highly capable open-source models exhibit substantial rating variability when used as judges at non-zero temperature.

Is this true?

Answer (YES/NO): NO